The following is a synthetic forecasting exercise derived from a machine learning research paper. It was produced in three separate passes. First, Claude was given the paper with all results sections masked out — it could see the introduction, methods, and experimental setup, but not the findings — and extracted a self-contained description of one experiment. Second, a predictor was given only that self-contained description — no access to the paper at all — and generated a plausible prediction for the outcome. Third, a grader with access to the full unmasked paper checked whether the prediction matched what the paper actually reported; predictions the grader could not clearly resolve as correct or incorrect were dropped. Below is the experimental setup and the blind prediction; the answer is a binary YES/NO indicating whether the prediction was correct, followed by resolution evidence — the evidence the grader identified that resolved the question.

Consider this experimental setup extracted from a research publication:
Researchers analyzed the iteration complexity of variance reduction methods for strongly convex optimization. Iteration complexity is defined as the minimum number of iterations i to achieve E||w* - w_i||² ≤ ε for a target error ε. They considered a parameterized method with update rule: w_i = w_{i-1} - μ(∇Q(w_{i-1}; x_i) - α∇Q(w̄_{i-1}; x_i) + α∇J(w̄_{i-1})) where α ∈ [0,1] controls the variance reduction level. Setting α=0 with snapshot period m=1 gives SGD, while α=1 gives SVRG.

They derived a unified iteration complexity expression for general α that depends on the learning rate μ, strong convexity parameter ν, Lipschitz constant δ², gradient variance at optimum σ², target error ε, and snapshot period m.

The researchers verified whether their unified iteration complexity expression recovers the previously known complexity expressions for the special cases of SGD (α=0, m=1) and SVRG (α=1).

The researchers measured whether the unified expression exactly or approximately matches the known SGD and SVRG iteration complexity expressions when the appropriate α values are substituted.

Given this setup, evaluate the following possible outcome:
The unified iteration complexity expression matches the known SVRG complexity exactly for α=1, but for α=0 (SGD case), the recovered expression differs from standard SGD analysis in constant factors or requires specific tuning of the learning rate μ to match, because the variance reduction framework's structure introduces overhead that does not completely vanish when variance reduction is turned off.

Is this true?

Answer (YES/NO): YES